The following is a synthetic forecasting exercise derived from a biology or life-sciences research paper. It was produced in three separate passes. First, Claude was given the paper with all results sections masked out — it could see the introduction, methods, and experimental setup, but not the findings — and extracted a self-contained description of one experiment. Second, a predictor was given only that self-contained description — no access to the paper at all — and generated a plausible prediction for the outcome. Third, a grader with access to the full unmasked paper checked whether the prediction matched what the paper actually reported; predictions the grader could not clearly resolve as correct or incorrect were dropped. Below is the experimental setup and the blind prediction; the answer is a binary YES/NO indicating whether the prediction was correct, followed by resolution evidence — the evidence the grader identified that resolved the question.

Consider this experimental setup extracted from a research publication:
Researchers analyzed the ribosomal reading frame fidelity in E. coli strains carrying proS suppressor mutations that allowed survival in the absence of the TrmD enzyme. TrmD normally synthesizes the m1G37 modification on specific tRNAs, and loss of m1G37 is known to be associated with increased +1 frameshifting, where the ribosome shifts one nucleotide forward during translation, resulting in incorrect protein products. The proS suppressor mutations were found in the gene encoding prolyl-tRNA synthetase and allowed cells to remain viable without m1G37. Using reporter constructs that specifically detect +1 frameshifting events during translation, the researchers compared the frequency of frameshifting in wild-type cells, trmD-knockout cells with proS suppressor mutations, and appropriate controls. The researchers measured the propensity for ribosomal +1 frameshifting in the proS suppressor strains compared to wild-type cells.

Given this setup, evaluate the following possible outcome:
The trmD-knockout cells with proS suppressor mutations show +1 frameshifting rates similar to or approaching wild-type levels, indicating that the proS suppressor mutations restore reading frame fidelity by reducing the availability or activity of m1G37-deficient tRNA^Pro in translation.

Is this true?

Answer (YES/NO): NO